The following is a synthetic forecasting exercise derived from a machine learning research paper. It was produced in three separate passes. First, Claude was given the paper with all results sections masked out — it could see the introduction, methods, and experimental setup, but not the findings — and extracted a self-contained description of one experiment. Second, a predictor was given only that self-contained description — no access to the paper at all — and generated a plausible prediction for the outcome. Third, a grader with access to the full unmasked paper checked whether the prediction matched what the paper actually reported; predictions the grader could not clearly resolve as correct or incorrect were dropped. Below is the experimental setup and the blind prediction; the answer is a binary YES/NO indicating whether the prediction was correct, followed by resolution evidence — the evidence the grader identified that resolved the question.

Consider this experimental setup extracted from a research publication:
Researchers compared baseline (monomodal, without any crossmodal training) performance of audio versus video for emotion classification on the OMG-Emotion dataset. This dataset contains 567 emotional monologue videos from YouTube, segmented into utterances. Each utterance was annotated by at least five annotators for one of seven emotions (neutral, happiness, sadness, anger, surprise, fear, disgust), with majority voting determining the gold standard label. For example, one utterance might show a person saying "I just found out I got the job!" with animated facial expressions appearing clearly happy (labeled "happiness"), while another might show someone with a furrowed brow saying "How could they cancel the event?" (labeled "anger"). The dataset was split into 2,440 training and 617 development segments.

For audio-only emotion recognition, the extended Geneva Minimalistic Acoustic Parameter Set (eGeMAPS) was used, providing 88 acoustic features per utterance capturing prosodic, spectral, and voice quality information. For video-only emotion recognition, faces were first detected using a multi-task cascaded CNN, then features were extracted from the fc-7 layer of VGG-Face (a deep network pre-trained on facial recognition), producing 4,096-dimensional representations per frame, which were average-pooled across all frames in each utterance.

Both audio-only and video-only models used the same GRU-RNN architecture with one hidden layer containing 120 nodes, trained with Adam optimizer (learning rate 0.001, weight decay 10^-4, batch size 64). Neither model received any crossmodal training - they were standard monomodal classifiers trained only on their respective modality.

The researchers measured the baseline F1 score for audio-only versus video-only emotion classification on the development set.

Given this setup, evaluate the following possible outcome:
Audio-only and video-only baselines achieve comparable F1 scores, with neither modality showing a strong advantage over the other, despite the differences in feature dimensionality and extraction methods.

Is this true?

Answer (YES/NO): YES